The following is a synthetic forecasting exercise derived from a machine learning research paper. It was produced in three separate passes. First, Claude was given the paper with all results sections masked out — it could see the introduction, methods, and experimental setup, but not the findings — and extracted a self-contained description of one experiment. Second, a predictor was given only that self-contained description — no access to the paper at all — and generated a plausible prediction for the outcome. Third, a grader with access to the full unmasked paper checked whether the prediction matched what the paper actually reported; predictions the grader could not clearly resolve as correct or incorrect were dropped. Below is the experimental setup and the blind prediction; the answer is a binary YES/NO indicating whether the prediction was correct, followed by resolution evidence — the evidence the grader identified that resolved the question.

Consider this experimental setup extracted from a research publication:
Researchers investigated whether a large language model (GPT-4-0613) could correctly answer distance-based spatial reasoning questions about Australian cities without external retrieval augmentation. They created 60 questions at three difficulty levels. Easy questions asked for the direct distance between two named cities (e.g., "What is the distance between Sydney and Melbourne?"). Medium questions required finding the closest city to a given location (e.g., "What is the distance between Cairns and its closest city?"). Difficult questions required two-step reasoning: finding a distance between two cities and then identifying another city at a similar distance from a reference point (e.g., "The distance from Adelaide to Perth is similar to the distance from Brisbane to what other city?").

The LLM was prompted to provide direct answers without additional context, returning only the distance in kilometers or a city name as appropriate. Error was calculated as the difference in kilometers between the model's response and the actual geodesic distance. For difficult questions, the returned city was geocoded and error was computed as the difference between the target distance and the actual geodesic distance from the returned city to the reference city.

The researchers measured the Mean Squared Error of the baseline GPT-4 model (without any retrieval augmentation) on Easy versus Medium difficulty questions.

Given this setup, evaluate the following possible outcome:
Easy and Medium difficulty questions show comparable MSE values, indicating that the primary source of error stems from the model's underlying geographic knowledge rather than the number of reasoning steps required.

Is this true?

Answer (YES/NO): NO